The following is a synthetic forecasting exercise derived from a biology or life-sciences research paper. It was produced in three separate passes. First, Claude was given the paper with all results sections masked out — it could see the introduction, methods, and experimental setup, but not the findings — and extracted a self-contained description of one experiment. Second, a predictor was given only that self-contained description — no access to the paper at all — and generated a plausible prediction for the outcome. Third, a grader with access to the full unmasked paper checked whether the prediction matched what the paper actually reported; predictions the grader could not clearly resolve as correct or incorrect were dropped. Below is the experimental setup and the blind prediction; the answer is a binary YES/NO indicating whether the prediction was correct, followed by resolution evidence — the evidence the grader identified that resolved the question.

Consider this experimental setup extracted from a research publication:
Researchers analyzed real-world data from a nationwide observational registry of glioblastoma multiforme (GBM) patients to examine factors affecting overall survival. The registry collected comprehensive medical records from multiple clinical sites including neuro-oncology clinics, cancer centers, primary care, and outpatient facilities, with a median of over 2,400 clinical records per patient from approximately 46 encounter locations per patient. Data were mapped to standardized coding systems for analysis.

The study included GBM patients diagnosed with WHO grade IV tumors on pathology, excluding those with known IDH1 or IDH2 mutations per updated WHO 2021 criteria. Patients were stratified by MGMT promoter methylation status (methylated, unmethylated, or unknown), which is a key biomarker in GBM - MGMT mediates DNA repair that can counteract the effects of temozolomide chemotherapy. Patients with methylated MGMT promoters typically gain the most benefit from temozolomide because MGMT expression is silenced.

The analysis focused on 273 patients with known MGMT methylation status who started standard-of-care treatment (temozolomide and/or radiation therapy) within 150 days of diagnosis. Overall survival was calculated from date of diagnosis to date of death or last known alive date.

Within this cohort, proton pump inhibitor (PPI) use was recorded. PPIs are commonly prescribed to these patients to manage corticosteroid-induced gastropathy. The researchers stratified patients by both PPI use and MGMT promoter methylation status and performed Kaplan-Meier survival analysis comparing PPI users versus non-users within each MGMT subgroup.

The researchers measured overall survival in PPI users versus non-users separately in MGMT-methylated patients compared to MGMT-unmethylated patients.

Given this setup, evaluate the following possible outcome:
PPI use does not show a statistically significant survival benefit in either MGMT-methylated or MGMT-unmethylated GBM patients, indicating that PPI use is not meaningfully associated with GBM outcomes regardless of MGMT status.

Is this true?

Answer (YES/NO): NO